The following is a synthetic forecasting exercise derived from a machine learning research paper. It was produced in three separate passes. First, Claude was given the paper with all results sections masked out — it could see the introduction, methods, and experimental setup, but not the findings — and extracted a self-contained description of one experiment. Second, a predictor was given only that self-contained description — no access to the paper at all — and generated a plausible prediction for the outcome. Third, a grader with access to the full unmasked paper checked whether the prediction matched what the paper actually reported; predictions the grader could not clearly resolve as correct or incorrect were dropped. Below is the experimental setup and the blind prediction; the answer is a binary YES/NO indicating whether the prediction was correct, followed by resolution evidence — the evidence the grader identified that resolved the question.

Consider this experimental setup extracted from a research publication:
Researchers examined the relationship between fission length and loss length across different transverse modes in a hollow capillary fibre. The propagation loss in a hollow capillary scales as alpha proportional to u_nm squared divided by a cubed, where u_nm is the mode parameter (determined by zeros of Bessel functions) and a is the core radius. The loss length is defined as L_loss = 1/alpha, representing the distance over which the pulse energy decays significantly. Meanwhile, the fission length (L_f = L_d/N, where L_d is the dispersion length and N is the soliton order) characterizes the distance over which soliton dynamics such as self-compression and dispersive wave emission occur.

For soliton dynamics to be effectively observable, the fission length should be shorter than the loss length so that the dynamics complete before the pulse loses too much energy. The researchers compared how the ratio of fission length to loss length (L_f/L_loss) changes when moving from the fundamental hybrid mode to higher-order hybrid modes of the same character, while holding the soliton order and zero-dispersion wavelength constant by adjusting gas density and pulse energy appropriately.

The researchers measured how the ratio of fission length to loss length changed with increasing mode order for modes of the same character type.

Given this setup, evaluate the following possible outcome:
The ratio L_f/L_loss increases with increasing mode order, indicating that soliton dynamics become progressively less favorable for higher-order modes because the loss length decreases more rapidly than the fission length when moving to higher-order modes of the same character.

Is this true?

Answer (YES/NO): NO